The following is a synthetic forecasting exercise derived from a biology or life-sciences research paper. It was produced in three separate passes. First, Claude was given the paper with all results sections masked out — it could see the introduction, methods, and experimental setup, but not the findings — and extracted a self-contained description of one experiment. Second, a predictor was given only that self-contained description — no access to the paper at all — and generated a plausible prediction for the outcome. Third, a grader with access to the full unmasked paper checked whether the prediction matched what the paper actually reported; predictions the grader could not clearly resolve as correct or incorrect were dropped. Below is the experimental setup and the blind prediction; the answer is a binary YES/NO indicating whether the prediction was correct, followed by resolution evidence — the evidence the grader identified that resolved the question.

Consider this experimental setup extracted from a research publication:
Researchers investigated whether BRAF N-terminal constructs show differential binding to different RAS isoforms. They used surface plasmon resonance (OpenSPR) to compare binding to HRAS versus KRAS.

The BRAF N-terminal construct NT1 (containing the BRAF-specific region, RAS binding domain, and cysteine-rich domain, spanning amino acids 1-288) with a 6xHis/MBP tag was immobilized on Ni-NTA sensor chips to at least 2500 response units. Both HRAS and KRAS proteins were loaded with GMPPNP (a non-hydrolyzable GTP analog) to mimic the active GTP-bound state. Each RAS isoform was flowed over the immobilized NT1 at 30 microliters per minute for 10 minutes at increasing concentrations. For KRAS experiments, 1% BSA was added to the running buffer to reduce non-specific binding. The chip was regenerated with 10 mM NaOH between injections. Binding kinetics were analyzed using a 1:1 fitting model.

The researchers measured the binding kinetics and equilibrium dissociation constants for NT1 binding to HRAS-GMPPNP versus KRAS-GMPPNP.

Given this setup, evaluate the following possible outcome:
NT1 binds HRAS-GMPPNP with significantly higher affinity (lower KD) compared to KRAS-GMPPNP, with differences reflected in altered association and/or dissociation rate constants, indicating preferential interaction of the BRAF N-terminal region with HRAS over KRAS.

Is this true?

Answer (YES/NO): NO